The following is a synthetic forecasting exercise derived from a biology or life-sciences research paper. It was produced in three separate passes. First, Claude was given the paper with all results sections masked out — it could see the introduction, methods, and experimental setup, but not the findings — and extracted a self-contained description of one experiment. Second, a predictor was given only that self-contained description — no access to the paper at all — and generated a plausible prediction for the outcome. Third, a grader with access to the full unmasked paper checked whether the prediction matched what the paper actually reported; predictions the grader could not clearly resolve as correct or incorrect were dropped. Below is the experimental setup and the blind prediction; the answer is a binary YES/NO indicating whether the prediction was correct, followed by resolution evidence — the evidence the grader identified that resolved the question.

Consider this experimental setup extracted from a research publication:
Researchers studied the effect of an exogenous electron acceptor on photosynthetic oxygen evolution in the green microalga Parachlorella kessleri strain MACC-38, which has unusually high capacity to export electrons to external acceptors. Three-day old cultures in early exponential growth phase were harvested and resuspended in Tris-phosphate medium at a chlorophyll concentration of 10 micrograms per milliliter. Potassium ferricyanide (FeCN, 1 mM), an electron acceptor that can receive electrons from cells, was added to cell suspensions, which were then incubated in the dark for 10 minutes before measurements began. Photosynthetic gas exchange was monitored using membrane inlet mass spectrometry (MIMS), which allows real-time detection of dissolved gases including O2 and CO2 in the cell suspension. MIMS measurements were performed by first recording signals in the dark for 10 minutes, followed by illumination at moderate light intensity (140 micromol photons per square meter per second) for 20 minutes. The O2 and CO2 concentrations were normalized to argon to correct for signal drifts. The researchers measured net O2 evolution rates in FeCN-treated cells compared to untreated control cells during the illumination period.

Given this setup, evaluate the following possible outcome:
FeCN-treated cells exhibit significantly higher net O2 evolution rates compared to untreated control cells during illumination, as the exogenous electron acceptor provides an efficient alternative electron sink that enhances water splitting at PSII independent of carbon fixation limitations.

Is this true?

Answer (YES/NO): NO